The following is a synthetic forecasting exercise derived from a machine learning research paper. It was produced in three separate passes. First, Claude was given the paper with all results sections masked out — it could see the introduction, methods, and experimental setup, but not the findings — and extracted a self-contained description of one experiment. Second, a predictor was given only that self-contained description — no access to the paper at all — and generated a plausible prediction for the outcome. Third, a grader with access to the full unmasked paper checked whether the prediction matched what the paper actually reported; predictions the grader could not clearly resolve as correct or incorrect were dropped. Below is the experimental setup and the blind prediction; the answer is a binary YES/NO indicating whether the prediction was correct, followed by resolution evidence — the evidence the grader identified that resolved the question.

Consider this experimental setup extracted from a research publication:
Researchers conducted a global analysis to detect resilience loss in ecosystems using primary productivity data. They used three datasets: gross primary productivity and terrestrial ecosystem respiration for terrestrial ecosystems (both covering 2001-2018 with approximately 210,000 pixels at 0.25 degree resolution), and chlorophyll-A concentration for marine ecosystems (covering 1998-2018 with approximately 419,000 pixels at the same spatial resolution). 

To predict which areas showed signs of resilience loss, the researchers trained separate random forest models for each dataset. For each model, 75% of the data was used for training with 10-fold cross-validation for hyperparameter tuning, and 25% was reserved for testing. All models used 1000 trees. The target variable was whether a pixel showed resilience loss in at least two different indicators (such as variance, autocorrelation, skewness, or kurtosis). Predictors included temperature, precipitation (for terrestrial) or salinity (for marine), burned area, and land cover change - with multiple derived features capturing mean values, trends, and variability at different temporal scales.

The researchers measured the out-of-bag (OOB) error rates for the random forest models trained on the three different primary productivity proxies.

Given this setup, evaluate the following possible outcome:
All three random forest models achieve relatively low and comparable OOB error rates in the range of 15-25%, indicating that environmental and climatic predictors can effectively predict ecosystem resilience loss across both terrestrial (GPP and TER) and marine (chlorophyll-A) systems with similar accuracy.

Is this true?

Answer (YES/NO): NO